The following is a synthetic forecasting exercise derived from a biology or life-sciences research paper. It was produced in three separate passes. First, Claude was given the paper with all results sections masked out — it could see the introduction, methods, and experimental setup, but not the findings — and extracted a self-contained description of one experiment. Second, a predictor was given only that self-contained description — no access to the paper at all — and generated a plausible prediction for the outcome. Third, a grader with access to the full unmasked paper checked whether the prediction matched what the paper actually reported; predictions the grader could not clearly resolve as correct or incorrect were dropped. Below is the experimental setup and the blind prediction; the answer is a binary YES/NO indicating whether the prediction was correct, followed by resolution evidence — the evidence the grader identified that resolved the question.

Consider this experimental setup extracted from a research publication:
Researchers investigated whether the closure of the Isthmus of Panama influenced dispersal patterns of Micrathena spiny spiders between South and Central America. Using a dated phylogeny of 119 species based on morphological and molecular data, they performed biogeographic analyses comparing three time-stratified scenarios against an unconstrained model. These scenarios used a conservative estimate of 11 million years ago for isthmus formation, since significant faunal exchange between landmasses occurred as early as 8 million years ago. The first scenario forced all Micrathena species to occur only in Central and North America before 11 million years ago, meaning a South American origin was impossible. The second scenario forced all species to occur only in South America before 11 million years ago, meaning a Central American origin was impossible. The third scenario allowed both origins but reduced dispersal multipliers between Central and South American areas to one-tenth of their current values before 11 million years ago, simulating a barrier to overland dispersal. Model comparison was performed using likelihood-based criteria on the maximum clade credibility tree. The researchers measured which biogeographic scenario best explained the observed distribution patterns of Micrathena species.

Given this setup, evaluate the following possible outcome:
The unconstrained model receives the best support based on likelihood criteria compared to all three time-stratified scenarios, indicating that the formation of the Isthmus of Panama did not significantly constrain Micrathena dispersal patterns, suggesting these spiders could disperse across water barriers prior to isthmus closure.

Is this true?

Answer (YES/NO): YES